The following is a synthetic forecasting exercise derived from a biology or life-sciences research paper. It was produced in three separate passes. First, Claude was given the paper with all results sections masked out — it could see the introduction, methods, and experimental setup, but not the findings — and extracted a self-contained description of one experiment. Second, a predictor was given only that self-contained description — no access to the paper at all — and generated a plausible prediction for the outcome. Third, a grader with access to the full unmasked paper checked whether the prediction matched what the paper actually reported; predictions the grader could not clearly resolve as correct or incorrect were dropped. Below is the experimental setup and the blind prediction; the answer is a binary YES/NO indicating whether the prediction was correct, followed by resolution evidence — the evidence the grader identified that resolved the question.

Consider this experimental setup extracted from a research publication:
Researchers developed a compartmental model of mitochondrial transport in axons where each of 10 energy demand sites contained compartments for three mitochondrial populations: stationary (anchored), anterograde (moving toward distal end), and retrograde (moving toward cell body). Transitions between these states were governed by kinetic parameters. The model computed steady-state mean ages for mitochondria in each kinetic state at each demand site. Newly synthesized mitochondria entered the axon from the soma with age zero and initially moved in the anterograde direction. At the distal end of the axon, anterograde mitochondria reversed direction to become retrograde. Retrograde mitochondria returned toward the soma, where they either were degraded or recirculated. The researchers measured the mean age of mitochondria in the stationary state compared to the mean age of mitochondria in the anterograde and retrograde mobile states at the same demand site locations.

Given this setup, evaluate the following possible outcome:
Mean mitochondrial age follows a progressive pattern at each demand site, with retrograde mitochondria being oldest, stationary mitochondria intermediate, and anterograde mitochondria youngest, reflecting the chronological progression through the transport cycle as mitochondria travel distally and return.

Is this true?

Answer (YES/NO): YES